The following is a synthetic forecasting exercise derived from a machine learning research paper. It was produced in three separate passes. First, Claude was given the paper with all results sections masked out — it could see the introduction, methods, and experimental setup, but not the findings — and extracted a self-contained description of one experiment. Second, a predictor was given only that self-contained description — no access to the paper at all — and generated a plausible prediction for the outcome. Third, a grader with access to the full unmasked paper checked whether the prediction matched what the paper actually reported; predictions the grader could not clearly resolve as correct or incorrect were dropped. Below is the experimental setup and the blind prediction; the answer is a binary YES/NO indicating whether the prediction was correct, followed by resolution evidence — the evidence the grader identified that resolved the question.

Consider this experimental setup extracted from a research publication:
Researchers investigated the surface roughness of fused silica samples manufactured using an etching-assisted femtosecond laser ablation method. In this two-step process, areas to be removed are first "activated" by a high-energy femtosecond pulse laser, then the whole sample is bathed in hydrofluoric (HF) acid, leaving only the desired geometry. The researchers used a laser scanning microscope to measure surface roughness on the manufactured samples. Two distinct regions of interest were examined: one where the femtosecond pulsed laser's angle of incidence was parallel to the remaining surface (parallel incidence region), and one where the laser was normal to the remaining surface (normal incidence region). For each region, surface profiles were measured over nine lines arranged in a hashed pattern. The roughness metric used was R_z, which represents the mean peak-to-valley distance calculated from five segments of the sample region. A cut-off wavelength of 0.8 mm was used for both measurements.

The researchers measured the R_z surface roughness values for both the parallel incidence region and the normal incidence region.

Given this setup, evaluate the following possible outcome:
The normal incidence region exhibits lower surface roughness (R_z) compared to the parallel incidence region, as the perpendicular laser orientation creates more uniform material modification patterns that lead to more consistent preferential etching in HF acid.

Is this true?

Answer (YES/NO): NO